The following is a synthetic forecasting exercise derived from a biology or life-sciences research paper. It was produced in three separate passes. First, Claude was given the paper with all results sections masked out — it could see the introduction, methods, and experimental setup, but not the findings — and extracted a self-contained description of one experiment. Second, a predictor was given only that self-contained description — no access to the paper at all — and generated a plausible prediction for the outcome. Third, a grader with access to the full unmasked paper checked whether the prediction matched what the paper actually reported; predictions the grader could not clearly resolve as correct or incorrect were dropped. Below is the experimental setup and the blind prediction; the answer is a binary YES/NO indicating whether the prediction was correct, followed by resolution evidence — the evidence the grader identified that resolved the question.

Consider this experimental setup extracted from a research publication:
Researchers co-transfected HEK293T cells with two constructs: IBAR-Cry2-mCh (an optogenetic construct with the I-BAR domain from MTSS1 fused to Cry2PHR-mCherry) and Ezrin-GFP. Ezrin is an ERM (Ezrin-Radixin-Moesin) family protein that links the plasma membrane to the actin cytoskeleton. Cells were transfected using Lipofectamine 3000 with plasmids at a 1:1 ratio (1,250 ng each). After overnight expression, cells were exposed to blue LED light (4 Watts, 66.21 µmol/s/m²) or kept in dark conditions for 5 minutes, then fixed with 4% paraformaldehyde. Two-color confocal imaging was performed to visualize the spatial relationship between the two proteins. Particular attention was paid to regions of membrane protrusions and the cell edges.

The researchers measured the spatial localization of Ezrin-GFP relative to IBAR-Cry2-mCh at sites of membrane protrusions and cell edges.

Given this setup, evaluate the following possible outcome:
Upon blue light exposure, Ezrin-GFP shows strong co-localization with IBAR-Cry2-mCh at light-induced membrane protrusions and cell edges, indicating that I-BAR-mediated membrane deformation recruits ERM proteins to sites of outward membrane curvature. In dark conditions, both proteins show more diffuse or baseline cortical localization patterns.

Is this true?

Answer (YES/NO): YES